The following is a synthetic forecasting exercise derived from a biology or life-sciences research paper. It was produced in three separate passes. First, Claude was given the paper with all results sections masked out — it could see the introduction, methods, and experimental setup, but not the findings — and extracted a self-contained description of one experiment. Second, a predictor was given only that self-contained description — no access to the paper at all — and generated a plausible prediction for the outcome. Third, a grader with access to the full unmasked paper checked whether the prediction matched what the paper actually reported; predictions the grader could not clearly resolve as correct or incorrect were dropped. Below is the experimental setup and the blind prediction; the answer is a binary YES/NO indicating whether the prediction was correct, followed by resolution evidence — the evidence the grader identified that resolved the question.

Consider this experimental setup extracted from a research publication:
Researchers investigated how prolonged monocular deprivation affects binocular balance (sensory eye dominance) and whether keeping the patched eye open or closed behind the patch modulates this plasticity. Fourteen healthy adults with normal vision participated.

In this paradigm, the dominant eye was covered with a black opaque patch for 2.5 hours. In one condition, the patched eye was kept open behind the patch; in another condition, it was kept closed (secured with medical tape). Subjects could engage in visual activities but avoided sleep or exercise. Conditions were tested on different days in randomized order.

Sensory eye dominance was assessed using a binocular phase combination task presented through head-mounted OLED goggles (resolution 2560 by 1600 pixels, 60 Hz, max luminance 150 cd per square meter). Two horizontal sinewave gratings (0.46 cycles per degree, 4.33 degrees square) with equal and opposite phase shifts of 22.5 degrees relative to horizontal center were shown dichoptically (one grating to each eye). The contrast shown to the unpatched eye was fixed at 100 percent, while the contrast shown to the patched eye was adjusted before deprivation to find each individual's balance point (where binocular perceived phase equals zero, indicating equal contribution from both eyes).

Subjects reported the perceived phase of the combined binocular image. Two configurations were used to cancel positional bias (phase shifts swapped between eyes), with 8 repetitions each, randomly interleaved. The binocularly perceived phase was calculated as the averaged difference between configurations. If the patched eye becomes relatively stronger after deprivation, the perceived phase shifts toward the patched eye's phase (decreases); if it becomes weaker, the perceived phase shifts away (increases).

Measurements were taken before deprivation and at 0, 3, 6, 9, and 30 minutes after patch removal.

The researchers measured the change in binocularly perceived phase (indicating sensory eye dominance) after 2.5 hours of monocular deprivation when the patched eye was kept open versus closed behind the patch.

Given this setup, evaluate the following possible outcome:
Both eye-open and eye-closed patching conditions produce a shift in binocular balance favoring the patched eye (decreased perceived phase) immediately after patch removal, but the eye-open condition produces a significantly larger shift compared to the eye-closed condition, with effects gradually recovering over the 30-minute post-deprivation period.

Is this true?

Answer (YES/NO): YES